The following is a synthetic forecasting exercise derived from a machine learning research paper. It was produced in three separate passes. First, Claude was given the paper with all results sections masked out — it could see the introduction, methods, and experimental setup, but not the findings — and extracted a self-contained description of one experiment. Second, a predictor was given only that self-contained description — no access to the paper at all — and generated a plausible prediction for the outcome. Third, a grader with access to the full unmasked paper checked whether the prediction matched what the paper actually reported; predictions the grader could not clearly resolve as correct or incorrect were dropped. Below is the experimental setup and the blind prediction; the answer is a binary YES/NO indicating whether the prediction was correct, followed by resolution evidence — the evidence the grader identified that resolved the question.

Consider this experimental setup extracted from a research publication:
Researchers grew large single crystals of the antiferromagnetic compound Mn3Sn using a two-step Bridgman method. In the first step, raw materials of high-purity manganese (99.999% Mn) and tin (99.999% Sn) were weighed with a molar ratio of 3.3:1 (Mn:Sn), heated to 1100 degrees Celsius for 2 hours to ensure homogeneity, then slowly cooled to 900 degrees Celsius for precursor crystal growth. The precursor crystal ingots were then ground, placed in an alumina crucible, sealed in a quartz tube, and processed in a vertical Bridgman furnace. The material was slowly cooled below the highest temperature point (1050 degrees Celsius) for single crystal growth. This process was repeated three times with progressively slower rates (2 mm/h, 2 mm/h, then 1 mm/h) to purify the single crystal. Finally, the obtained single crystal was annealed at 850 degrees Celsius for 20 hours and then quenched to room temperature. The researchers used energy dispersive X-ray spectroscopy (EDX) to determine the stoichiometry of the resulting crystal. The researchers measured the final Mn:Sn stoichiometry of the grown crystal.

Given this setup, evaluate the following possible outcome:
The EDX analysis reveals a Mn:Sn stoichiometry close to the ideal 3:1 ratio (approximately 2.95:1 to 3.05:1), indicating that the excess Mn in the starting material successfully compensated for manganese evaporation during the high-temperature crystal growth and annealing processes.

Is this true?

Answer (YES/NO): NO